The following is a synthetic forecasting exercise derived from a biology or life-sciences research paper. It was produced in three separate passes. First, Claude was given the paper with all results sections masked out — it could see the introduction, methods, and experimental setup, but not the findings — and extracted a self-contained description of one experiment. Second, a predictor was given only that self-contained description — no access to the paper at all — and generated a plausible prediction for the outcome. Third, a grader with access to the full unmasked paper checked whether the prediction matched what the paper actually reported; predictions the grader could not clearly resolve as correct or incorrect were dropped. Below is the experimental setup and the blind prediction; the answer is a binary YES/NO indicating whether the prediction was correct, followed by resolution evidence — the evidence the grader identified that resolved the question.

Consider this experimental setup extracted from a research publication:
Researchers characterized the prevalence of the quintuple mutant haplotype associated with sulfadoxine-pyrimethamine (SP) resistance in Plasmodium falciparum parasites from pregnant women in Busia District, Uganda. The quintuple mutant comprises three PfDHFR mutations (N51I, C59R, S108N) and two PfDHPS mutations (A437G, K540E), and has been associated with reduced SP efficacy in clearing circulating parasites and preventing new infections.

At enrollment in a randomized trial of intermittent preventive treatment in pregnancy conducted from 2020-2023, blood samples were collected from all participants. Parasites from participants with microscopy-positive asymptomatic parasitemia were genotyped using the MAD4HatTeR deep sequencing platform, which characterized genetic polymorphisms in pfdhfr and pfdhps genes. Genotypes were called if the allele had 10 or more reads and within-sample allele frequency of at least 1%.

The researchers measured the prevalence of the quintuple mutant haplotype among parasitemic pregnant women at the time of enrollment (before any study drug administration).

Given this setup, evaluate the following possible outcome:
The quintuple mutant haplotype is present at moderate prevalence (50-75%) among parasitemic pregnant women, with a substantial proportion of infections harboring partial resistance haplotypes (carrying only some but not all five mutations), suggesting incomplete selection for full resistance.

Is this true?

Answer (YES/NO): NO